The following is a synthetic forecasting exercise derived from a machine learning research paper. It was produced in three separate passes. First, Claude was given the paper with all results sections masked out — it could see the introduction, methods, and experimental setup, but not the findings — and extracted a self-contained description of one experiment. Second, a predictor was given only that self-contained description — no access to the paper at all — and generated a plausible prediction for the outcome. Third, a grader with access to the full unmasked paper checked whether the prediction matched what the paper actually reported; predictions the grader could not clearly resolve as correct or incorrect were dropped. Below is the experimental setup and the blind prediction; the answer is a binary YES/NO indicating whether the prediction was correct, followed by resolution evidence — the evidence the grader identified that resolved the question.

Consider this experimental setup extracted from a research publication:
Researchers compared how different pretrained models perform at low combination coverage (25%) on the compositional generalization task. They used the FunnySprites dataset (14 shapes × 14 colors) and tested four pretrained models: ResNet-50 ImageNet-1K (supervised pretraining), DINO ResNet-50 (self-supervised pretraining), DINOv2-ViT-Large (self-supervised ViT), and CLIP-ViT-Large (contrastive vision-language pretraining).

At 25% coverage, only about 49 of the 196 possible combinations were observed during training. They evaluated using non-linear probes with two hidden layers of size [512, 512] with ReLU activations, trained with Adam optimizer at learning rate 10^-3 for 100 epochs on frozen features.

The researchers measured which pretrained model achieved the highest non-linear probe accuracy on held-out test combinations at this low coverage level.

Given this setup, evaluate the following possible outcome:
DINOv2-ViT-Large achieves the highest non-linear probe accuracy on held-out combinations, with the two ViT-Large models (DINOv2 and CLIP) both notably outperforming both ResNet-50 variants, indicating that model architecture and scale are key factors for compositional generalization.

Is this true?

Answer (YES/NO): NO